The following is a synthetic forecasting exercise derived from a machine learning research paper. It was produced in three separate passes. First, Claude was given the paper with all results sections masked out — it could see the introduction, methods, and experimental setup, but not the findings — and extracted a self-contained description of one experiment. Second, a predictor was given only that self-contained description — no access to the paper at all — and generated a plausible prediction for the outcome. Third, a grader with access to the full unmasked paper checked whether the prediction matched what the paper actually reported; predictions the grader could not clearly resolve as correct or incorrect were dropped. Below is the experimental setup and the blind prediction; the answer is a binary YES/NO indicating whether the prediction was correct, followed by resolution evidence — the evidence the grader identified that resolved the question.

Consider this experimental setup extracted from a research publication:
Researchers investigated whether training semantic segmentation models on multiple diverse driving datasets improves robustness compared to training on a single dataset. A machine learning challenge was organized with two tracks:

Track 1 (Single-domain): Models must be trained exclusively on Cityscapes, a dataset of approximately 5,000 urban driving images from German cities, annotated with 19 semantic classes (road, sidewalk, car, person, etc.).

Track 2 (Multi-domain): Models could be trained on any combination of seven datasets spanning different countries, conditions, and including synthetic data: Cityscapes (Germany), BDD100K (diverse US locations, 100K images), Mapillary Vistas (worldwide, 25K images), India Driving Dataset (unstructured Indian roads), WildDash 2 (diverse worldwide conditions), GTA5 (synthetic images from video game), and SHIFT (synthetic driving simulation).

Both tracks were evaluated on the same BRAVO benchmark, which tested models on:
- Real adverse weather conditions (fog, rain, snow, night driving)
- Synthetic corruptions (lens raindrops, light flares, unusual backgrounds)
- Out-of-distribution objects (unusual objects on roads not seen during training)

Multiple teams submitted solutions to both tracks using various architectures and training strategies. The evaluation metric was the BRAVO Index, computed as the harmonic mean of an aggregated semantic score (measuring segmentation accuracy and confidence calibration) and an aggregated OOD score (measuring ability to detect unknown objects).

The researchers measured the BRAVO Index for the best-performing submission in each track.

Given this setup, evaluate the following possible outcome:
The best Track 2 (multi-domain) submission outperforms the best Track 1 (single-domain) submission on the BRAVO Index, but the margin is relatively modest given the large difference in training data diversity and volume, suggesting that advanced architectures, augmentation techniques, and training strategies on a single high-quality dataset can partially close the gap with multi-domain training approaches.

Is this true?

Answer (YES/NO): NO